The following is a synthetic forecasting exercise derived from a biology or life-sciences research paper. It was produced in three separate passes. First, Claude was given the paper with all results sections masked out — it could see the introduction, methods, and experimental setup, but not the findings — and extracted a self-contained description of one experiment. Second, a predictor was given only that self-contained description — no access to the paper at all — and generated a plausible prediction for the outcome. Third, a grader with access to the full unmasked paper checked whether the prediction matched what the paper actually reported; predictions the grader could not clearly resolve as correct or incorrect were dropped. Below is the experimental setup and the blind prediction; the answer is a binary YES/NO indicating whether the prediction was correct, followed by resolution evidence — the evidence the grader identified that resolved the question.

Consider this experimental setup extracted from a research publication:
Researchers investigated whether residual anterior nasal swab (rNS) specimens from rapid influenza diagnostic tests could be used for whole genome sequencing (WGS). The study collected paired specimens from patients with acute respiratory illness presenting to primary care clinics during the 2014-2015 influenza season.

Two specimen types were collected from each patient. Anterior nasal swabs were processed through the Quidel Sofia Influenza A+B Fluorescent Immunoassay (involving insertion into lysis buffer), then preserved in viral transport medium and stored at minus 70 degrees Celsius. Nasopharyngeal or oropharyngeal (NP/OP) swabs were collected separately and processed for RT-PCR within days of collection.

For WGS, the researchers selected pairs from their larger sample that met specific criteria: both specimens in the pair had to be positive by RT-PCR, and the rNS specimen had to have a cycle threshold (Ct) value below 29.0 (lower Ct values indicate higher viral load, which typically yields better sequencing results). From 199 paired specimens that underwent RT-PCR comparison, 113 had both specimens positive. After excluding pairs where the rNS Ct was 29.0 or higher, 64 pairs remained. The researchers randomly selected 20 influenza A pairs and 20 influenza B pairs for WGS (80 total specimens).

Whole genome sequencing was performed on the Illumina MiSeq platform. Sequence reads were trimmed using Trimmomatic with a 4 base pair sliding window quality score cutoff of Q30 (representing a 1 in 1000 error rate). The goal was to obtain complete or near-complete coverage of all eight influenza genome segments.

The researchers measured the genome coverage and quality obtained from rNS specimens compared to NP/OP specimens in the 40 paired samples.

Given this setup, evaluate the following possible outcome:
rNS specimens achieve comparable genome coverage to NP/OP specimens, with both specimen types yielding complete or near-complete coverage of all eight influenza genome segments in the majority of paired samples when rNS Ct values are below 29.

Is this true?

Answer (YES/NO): YES